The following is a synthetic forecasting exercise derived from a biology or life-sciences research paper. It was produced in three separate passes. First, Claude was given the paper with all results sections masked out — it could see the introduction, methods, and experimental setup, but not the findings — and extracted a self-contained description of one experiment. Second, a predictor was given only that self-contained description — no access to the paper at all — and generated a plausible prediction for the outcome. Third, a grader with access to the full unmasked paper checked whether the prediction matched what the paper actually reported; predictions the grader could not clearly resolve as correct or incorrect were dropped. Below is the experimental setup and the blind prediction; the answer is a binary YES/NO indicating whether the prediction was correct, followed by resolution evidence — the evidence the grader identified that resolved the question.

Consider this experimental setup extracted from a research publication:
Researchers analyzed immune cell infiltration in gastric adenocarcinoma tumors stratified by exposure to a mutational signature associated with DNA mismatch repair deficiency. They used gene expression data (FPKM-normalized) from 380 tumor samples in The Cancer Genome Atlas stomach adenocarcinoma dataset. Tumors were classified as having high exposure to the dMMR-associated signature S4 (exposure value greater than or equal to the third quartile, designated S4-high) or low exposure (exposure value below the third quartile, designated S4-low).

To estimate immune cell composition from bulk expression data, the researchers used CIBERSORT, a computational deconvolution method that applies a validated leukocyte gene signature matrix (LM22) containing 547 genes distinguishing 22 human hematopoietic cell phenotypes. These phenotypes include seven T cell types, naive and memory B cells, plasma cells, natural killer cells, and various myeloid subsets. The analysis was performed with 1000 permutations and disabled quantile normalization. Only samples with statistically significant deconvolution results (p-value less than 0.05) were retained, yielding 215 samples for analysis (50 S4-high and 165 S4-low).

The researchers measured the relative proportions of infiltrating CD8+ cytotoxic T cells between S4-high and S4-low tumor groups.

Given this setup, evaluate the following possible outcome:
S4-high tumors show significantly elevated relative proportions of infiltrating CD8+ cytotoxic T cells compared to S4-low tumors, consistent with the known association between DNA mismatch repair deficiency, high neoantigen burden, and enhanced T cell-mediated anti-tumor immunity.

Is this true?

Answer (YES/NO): YES